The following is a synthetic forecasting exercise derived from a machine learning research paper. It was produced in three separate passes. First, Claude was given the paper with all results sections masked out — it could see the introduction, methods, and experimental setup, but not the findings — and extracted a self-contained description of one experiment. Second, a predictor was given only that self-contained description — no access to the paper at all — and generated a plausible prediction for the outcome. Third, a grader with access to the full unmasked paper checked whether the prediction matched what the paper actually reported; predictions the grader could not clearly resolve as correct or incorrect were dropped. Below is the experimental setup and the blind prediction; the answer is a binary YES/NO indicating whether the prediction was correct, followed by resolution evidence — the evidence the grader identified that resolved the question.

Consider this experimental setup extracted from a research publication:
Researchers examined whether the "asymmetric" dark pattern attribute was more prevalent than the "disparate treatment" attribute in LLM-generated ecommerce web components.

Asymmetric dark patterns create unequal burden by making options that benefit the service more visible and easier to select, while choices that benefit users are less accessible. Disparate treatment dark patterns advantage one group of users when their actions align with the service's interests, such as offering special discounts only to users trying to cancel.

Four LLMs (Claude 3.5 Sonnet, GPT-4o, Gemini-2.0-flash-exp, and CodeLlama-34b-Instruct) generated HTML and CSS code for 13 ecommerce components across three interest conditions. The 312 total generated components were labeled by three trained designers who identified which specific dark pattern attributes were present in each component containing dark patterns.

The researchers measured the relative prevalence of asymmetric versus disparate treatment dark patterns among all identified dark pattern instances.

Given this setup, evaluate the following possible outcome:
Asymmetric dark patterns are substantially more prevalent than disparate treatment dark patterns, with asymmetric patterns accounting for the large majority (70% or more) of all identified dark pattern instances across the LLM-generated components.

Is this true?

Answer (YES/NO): NO